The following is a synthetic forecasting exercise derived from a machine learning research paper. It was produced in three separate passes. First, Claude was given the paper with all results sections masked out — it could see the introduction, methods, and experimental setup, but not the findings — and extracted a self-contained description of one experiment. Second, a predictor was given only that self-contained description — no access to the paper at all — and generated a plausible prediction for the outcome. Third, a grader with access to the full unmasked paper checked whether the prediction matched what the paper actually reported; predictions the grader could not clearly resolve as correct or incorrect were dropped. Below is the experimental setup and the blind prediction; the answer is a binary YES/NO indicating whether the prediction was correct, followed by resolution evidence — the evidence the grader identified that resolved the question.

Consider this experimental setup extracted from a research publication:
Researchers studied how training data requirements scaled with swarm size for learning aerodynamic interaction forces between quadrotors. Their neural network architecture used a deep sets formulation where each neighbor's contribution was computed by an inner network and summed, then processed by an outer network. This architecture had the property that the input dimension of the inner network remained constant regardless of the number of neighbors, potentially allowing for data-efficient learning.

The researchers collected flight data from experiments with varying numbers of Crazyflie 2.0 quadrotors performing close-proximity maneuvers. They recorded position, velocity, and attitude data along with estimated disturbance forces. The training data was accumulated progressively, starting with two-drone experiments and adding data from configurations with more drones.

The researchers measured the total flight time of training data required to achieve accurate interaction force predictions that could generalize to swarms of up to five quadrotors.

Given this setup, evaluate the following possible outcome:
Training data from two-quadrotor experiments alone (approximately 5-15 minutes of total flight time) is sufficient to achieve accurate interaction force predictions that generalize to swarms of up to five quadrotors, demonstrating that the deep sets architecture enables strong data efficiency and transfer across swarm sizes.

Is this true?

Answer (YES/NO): NO